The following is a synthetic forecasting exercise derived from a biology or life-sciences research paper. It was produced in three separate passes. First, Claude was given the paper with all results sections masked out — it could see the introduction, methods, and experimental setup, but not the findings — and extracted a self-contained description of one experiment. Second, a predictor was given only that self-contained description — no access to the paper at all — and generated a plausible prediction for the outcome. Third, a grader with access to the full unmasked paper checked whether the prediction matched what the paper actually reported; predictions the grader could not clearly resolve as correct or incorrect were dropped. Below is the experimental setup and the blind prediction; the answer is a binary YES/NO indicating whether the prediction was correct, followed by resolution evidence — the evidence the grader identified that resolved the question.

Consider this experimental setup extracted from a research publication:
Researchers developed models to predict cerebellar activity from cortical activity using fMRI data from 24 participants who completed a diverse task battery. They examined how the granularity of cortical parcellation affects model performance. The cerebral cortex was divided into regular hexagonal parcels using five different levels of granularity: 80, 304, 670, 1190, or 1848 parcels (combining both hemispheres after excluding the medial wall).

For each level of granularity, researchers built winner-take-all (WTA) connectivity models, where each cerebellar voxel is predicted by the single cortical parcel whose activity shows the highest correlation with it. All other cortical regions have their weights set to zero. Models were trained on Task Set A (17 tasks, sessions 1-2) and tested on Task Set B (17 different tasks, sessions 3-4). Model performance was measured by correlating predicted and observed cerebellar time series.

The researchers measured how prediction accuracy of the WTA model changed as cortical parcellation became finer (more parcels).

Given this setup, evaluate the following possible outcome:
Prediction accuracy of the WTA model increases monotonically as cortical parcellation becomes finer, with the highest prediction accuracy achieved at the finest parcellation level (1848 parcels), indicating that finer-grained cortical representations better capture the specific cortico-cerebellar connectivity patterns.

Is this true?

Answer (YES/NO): NO